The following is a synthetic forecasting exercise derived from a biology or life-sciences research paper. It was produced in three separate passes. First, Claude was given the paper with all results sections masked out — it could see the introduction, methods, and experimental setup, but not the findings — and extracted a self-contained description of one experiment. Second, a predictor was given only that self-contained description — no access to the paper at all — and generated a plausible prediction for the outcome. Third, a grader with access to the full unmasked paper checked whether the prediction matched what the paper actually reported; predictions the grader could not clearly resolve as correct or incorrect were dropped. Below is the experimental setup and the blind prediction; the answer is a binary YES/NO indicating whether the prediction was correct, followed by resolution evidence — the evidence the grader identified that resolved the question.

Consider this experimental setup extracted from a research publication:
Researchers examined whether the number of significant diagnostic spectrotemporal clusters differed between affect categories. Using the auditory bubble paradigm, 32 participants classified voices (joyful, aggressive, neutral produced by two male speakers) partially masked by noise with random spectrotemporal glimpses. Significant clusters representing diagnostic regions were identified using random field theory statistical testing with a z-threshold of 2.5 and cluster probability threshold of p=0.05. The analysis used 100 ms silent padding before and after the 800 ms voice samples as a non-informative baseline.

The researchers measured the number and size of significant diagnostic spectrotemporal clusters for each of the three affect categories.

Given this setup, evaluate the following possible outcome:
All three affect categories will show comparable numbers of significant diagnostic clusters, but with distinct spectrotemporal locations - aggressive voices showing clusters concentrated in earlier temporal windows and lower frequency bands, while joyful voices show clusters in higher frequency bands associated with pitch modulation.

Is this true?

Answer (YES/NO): NO